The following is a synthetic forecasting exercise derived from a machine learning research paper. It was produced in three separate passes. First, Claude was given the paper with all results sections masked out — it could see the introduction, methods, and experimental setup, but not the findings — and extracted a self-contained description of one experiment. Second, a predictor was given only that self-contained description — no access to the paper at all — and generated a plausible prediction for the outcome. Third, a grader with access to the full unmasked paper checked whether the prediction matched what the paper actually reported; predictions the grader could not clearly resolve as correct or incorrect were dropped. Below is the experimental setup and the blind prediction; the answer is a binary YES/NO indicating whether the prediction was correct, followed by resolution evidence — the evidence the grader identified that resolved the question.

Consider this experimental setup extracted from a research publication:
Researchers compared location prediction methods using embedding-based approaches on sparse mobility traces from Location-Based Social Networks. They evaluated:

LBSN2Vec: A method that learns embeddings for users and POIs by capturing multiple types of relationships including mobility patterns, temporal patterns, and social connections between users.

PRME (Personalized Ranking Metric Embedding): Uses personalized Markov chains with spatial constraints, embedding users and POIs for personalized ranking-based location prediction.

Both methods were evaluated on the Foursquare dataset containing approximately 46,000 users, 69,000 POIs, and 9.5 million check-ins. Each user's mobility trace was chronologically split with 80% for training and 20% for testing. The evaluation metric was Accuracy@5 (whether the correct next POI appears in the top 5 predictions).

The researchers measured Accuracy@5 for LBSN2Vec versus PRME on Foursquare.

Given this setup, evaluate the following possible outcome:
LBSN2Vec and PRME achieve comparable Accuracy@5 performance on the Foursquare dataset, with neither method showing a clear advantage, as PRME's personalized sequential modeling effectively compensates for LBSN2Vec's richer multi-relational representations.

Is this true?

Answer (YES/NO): NO